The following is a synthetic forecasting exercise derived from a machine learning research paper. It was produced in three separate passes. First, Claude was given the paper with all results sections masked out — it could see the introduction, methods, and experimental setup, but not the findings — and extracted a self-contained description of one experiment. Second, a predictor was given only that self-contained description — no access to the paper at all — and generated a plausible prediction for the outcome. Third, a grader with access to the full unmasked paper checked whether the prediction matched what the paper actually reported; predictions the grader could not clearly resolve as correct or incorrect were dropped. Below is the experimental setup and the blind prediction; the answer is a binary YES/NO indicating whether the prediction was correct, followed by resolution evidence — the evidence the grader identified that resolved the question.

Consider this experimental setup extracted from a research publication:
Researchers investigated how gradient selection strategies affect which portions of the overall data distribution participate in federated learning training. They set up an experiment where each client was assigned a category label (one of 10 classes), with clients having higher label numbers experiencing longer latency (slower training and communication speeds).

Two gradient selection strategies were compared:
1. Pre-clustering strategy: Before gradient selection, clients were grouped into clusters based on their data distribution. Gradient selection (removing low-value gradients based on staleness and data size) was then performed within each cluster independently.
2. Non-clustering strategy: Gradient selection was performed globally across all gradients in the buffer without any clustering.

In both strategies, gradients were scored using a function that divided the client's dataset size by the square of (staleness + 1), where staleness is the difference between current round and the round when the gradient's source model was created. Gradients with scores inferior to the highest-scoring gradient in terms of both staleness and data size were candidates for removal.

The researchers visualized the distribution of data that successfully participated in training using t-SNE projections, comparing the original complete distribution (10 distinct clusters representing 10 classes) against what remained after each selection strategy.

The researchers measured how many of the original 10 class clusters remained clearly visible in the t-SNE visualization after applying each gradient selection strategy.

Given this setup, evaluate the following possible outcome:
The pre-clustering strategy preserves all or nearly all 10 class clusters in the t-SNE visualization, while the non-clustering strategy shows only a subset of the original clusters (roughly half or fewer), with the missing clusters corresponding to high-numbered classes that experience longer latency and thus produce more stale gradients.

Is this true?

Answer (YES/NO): NO